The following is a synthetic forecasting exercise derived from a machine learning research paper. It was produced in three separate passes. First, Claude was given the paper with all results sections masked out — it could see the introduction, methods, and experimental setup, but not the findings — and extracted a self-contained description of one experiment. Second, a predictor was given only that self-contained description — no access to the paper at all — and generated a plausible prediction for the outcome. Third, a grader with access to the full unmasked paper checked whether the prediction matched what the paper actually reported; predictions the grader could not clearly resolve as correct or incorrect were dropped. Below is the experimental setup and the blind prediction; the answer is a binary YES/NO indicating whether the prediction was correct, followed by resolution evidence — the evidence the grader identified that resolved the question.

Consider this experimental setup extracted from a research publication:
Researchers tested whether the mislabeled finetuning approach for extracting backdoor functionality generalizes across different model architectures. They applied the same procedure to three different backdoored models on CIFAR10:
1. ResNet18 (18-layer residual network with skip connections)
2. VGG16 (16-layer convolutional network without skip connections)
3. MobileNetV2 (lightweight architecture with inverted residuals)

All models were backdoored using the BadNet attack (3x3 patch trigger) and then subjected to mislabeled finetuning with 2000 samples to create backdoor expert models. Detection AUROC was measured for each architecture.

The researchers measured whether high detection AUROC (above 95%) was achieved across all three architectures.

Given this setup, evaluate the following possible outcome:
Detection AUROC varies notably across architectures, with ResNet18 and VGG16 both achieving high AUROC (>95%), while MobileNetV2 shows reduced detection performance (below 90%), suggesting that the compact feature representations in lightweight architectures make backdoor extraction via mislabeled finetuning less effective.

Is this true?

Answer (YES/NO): NO